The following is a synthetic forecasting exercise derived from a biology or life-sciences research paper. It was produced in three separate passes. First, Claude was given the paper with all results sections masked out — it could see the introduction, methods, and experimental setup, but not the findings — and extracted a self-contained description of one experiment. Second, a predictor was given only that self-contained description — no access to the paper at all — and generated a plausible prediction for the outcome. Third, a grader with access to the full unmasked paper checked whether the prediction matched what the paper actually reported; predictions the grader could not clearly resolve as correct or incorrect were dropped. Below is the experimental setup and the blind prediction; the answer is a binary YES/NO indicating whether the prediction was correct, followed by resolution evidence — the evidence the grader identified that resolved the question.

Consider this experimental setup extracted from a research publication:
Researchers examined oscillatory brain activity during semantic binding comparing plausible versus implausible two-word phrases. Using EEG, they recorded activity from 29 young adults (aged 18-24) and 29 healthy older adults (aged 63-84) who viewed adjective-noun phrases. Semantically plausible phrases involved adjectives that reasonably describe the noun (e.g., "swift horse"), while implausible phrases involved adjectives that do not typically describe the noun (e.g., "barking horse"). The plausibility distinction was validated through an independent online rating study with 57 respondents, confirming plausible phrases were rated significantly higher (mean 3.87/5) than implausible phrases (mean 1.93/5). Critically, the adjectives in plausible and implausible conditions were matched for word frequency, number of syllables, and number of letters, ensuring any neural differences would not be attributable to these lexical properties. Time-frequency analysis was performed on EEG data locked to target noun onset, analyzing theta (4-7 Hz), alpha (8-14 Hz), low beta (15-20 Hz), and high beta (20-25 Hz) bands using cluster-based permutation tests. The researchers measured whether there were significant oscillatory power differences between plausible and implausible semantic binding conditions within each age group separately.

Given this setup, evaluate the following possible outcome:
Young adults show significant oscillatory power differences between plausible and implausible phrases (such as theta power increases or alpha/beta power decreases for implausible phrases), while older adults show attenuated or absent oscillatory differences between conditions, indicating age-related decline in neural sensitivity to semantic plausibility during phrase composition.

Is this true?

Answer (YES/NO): NO